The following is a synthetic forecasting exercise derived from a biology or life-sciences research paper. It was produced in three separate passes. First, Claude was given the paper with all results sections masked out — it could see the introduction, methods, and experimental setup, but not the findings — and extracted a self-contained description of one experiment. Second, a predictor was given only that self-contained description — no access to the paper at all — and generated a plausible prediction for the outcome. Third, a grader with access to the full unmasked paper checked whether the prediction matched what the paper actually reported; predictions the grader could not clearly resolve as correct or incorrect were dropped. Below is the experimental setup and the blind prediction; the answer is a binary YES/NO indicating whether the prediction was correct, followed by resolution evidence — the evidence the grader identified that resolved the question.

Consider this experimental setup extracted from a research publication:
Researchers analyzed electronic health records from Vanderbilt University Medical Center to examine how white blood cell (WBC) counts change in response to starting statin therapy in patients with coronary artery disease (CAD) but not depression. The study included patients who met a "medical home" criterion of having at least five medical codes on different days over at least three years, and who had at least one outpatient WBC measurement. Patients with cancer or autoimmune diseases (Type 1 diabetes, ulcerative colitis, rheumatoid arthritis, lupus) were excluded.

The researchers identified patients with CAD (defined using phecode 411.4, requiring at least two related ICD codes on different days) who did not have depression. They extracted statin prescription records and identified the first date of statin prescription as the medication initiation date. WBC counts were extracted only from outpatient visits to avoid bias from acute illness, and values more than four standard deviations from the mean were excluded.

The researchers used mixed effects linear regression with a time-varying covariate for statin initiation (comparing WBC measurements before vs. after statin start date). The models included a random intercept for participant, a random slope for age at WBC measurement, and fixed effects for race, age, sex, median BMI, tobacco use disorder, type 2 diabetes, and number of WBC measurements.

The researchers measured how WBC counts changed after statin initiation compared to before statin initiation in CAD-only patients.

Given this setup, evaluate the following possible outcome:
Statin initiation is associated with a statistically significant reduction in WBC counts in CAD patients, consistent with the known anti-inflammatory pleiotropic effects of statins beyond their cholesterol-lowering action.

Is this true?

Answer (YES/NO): YES